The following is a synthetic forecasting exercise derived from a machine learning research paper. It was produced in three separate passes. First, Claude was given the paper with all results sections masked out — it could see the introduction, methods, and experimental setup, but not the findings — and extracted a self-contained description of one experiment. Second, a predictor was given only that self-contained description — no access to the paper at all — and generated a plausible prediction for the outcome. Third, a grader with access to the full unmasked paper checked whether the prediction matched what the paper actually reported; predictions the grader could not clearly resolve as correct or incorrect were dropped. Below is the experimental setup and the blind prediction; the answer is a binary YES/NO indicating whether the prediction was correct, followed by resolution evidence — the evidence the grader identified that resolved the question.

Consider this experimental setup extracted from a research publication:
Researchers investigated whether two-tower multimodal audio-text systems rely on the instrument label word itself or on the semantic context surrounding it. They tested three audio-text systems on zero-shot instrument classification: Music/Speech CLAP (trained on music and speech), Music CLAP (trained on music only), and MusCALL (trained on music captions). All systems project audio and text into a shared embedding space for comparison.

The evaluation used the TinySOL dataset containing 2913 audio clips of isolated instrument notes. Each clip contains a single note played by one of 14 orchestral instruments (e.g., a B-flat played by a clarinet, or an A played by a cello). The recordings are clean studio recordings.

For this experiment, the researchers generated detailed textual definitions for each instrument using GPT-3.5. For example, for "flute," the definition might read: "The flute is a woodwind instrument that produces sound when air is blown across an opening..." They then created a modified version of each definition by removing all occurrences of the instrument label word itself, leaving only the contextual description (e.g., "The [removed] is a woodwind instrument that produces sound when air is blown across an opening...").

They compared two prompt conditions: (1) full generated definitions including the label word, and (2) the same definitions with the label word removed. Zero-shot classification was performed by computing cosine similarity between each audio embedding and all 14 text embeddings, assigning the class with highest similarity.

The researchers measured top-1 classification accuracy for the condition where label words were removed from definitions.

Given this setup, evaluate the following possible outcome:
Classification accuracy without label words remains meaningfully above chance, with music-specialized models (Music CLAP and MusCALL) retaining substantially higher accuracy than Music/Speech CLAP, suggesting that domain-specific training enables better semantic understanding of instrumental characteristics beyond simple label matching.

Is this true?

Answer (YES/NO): NO